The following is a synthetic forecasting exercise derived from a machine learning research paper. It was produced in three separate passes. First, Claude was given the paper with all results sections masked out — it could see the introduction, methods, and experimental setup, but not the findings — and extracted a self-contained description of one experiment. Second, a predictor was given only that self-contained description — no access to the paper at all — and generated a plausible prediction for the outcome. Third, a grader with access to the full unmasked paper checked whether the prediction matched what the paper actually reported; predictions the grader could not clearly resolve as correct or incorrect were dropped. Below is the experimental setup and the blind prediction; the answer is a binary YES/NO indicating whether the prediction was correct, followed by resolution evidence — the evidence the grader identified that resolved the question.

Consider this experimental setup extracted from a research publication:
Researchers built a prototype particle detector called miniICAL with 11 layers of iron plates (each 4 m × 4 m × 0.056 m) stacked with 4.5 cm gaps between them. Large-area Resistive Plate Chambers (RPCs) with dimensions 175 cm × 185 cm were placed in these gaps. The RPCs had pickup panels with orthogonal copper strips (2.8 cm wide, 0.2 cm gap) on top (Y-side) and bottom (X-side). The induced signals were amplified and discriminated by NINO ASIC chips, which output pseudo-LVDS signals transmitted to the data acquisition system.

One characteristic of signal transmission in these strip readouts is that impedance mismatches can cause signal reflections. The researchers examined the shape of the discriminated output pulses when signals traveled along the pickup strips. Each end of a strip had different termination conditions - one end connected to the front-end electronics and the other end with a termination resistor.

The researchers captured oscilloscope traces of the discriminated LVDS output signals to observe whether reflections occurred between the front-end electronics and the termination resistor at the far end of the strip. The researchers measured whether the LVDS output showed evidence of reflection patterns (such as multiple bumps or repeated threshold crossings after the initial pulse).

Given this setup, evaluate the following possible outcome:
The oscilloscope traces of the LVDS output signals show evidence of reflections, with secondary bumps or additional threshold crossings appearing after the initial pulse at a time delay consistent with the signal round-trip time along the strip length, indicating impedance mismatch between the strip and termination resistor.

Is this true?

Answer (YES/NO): YES